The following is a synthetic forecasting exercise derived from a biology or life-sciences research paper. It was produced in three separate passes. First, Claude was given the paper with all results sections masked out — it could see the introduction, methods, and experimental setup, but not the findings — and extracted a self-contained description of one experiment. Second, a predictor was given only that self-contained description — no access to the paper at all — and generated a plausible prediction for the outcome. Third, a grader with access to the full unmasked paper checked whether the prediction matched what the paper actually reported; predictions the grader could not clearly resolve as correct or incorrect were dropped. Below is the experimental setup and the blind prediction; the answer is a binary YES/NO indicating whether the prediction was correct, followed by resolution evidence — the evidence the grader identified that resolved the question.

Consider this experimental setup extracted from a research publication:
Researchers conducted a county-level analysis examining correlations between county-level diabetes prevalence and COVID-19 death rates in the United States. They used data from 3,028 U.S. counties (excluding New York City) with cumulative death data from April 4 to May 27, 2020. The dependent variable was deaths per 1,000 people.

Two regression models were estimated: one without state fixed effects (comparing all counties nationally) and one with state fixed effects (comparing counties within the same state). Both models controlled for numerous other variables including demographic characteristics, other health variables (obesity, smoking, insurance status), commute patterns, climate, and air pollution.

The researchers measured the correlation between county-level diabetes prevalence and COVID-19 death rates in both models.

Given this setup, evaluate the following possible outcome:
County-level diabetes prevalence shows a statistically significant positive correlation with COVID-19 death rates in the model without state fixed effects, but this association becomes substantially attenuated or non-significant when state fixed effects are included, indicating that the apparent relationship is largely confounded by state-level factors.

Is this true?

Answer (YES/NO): YES